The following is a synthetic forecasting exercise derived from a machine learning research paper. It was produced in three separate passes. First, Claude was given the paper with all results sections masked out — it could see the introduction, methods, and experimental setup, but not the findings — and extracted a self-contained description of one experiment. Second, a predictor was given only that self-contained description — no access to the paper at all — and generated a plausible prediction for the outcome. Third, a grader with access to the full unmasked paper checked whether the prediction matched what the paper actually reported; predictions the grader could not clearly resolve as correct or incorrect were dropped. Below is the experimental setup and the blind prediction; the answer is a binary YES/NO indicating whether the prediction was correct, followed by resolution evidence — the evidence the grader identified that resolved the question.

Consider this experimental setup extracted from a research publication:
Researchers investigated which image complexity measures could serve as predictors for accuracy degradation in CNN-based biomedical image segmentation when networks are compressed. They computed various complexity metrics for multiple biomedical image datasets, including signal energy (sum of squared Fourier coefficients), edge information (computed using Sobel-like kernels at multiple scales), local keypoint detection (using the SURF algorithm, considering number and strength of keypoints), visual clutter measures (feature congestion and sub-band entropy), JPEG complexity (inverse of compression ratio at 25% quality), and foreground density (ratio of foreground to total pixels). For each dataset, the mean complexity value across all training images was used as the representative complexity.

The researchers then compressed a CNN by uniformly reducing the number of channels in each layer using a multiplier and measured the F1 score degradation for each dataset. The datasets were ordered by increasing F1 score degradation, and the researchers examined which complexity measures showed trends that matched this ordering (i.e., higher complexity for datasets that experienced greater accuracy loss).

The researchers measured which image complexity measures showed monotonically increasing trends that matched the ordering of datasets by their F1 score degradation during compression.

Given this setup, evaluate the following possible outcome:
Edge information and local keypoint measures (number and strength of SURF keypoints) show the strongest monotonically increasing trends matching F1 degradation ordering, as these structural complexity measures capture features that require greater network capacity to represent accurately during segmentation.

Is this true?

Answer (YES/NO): NO